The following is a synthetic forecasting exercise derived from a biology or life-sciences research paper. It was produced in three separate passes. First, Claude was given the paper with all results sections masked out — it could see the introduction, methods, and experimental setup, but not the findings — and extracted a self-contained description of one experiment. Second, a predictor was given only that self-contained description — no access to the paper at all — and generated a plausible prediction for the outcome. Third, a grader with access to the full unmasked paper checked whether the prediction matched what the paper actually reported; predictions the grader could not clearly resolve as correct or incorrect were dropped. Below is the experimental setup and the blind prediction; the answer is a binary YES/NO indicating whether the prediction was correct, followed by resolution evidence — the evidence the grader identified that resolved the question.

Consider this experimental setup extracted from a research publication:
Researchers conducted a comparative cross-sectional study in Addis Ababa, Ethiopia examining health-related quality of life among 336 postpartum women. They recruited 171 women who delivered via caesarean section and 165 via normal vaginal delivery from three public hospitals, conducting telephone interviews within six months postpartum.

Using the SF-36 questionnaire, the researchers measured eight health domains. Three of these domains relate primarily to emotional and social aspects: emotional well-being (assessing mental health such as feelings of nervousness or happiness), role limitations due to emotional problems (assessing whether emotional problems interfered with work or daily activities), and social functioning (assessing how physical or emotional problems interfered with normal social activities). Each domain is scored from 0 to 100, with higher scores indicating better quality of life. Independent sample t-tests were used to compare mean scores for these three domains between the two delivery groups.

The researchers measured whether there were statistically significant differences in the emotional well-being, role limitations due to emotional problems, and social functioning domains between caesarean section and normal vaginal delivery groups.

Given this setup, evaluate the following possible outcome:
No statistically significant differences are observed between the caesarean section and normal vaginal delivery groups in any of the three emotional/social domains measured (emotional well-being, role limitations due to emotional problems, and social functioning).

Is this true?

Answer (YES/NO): YES